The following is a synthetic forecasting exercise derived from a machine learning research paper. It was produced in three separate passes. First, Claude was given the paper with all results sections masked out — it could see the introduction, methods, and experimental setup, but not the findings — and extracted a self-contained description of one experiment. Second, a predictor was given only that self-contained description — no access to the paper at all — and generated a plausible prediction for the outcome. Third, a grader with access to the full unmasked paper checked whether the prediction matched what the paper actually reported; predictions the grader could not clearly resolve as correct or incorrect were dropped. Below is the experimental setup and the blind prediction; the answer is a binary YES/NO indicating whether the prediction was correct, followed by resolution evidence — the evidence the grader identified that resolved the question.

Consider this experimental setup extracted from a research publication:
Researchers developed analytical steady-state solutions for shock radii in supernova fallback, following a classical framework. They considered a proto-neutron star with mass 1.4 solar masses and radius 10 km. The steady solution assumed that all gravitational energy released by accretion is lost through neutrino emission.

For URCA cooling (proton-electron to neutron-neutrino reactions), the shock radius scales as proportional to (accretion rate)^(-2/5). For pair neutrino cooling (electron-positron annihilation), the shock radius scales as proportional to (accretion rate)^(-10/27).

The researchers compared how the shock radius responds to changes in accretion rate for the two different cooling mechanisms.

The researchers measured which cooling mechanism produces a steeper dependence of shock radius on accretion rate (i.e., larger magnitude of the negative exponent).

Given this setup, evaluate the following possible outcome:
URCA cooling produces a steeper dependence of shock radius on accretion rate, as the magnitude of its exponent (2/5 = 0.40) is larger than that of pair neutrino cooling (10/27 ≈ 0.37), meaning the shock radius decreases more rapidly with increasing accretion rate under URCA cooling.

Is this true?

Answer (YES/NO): YES